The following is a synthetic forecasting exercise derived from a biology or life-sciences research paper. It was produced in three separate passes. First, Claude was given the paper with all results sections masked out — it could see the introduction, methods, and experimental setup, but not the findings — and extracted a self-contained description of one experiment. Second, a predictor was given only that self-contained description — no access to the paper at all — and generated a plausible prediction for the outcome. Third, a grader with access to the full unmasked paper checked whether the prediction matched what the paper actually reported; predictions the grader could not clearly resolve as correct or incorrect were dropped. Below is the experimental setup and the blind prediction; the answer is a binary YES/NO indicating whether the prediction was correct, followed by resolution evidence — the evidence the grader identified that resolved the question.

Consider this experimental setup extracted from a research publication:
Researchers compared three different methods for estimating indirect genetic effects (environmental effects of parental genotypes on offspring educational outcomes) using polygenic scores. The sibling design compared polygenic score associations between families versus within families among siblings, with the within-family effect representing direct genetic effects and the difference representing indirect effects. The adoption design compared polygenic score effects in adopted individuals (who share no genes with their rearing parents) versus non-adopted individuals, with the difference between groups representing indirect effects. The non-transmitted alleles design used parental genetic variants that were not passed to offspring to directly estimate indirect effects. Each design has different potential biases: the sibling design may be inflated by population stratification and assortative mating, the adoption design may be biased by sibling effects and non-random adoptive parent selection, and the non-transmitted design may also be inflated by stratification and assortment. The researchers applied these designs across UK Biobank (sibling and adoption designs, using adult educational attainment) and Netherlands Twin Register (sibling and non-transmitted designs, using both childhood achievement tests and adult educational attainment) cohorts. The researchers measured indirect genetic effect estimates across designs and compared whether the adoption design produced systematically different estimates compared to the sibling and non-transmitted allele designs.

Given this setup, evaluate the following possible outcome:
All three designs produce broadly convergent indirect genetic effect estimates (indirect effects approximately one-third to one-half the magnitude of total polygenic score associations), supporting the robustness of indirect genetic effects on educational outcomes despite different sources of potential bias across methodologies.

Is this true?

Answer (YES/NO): NO